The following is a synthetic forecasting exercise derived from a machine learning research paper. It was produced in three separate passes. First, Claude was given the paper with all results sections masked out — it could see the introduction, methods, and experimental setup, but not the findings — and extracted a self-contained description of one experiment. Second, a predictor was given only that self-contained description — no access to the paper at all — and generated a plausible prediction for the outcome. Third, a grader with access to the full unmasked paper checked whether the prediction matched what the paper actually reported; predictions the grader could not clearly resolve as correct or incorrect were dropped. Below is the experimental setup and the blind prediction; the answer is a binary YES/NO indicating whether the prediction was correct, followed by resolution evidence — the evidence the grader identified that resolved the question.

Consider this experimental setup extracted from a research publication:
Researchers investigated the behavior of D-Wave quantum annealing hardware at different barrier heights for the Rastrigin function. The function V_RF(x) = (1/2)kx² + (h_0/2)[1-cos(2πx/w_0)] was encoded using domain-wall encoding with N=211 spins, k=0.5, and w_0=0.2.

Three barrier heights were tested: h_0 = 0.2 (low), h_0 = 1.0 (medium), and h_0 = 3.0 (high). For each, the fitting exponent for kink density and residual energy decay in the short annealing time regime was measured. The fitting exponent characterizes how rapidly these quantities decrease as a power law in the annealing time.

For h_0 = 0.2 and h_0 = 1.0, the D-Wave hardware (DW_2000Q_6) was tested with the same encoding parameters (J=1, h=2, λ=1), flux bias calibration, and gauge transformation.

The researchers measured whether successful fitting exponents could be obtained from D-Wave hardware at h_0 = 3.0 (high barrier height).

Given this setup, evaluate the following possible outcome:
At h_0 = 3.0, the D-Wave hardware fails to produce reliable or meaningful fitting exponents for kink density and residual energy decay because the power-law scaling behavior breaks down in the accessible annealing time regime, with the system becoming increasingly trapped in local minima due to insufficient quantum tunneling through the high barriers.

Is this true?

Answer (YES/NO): NO